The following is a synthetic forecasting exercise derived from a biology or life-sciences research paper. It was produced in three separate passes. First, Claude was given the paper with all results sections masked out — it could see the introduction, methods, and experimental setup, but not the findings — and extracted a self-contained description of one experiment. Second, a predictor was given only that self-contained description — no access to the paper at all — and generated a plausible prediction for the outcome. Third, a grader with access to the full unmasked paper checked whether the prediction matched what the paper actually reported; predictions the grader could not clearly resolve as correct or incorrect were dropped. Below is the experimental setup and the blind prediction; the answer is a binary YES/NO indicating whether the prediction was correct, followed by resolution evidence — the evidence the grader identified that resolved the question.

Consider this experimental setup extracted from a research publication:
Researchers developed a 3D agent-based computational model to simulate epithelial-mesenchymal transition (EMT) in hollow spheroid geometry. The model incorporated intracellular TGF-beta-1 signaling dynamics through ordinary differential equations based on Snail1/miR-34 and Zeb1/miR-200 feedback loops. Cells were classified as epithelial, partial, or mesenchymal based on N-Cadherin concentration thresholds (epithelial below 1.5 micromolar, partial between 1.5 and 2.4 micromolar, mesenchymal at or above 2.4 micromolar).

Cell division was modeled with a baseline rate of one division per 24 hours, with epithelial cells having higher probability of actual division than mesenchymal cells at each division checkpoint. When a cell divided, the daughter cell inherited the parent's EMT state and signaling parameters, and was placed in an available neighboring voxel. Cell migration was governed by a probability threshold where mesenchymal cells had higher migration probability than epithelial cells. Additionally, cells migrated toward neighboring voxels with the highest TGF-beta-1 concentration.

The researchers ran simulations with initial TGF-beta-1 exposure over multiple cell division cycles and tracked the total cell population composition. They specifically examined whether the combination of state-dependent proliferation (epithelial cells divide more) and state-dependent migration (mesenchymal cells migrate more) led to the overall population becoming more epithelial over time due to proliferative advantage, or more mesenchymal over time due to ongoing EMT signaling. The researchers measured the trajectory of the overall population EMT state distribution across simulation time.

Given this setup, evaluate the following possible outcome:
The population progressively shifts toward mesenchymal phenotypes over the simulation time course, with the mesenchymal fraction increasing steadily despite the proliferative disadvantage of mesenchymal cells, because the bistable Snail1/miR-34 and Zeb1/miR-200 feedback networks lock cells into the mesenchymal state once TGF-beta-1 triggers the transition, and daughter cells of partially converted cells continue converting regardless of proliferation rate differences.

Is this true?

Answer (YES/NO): YES